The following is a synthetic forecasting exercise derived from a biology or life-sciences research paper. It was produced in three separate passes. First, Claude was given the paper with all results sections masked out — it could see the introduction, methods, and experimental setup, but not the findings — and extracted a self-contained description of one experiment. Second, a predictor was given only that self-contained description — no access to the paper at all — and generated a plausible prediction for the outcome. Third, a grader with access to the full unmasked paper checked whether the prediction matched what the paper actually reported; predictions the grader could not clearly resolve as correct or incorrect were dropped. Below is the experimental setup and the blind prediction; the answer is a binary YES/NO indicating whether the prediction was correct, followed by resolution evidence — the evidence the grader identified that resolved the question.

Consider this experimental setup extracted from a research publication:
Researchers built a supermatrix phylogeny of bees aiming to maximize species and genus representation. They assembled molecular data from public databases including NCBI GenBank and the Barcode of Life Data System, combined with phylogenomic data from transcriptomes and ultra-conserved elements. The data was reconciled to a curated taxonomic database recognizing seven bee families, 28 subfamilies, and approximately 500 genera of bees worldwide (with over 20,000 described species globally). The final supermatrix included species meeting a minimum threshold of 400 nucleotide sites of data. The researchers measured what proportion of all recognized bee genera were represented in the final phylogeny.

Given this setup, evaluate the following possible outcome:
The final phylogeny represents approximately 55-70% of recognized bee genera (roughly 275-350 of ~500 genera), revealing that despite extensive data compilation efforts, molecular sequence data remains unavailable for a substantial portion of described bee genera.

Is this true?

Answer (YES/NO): NO